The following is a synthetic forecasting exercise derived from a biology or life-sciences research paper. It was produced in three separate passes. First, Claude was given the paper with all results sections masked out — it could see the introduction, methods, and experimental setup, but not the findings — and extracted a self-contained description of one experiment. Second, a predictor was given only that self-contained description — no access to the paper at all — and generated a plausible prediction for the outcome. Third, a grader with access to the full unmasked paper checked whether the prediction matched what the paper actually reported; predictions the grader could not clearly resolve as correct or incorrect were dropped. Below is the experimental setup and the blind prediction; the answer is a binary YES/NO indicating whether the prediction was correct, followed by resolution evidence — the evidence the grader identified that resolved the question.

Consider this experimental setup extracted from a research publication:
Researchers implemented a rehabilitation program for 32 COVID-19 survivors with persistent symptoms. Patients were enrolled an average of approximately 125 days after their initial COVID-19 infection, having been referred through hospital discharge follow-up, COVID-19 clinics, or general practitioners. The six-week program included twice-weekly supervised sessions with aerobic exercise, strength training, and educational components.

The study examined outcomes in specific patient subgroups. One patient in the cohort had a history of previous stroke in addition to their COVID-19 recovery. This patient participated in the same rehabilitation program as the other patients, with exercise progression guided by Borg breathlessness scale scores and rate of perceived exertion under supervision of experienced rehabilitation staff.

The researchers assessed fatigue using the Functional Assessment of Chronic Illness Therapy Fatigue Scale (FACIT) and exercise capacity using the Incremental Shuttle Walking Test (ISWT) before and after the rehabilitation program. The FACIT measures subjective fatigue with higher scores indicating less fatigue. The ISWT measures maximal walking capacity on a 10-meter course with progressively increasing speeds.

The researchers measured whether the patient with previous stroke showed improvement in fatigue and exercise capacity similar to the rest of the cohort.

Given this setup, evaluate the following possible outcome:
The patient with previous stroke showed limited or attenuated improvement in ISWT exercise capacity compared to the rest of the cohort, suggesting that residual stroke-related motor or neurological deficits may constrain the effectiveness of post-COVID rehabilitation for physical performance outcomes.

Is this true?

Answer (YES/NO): NO